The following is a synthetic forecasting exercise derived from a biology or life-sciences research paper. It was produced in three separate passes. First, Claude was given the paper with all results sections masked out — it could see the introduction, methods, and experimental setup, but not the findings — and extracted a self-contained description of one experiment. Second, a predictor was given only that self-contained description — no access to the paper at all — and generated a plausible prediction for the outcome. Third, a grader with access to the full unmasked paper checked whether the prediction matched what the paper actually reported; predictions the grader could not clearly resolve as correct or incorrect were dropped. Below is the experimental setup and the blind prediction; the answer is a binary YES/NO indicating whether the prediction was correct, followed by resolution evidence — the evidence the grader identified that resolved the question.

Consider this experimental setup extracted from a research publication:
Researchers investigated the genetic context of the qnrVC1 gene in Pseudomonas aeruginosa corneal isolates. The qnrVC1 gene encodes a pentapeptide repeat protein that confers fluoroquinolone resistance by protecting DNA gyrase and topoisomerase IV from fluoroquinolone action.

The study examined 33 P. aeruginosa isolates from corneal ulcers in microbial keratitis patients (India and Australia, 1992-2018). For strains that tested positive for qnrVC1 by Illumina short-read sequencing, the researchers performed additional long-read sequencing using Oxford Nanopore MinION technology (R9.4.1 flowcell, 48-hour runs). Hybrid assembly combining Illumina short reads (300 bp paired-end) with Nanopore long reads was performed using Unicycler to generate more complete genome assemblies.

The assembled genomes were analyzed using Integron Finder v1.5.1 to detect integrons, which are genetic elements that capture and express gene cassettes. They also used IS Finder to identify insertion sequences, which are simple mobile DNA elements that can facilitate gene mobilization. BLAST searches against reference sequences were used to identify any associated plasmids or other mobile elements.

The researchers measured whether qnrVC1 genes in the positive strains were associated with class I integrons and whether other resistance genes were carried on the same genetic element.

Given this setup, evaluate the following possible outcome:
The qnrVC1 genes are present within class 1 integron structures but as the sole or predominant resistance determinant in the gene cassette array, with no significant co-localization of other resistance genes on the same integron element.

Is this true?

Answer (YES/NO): NO